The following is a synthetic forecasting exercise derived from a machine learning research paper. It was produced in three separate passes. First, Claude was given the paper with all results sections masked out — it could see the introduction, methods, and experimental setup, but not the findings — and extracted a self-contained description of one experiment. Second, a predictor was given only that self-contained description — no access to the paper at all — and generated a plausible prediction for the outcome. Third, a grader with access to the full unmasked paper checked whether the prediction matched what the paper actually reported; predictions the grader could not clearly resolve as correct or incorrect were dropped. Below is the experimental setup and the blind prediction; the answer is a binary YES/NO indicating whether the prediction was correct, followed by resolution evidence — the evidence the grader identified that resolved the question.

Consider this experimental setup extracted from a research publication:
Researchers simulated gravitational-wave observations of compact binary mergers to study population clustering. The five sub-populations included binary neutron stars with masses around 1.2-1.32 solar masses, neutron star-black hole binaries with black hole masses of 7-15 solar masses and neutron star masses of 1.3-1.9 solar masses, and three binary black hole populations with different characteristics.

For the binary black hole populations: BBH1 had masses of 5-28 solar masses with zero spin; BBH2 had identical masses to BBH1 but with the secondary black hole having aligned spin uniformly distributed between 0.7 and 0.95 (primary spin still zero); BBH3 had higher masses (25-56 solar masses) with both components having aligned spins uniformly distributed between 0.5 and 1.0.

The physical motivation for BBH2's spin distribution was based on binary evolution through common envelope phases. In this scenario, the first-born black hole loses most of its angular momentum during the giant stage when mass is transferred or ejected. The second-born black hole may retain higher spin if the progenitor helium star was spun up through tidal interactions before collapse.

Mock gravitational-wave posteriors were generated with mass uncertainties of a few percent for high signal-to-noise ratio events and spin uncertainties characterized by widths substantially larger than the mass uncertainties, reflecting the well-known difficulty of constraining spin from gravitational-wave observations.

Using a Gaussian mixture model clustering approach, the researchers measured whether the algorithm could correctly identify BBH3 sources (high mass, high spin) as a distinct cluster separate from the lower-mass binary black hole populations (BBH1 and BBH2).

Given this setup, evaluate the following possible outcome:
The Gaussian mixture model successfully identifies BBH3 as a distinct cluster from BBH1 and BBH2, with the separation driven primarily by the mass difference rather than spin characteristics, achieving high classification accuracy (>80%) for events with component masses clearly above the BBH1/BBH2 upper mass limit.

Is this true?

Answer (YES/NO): YES